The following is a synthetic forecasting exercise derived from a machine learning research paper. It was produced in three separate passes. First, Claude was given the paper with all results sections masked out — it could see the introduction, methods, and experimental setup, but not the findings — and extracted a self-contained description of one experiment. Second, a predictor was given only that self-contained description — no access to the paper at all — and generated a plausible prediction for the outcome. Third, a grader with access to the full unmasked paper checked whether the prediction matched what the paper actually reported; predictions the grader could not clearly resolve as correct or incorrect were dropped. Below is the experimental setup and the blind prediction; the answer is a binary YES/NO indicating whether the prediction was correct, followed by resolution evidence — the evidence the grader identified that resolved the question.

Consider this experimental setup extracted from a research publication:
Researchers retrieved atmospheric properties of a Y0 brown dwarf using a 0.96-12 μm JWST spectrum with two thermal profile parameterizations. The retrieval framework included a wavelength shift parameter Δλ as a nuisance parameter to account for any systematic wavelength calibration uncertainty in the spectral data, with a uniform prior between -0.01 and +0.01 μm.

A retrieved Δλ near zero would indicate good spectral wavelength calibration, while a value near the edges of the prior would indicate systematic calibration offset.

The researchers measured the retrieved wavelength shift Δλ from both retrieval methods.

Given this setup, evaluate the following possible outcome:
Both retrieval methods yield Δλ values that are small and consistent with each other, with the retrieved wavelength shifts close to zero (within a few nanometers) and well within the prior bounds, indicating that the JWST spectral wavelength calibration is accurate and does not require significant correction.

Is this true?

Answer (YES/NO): YES